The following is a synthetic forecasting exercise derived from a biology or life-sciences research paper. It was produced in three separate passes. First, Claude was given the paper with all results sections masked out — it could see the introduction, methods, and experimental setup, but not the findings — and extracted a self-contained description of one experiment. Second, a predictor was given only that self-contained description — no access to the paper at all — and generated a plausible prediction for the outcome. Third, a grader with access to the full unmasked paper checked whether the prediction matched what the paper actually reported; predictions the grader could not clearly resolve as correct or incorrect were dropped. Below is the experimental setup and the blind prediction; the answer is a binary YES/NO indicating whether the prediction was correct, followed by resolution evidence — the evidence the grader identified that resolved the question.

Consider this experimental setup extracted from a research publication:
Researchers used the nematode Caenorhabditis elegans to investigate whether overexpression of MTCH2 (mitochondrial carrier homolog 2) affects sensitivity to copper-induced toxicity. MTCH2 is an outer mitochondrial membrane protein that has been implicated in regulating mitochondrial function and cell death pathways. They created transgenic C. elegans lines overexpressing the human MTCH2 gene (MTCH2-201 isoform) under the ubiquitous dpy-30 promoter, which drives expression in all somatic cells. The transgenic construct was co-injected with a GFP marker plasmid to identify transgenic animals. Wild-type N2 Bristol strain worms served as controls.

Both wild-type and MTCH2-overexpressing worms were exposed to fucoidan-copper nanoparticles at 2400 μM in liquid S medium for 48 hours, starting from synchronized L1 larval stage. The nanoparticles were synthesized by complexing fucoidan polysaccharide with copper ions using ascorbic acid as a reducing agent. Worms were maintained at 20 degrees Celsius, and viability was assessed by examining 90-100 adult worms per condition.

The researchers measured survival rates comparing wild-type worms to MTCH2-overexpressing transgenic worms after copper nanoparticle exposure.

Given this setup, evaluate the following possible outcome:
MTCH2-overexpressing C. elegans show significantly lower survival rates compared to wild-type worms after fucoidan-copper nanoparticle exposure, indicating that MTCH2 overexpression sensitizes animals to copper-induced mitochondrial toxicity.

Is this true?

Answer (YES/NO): NO